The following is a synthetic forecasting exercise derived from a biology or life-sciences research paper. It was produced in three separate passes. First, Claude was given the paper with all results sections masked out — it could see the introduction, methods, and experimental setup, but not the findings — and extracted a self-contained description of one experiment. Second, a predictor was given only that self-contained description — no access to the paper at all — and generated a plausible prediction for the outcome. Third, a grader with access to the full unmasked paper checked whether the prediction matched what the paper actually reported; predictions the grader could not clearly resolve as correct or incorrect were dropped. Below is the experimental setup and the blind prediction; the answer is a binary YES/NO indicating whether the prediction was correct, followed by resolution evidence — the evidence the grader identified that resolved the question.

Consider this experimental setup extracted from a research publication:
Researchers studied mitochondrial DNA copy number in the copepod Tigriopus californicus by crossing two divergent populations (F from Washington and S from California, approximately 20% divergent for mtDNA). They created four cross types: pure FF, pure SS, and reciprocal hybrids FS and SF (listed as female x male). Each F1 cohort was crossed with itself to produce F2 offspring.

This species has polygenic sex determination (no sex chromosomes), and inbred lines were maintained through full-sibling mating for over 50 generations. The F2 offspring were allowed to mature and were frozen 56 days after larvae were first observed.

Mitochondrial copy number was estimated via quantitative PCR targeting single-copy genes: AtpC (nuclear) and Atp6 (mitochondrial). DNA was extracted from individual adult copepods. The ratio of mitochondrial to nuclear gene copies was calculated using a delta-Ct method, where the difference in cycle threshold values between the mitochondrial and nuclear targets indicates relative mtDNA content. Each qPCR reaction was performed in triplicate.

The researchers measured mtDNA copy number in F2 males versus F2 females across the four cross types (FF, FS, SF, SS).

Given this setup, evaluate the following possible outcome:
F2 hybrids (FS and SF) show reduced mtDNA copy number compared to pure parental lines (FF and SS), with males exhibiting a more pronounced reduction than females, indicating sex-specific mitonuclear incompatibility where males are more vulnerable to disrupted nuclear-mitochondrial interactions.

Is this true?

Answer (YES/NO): NO